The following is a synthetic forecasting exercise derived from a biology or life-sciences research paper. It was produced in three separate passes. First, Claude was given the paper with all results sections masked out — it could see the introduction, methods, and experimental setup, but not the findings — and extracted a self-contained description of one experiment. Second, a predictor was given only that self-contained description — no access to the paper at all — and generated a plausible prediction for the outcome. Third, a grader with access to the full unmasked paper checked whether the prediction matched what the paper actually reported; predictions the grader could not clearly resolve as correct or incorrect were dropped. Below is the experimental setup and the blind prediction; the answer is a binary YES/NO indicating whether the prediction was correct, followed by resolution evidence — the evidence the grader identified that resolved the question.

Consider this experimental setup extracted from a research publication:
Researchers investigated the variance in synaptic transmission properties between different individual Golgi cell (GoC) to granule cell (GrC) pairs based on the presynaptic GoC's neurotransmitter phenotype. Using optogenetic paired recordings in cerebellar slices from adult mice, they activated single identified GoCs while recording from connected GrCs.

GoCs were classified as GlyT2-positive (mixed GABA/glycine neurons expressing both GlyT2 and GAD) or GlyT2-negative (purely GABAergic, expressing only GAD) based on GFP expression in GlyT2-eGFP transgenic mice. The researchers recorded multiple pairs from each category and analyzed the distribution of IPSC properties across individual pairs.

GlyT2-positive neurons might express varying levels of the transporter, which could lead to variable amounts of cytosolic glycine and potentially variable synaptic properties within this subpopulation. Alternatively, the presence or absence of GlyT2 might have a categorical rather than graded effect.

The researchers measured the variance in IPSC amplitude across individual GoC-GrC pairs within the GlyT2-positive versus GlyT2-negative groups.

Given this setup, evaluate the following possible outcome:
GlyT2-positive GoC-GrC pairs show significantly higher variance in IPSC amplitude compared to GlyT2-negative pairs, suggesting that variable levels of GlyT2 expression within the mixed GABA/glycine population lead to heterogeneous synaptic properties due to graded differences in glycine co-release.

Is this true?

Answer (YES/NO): NO